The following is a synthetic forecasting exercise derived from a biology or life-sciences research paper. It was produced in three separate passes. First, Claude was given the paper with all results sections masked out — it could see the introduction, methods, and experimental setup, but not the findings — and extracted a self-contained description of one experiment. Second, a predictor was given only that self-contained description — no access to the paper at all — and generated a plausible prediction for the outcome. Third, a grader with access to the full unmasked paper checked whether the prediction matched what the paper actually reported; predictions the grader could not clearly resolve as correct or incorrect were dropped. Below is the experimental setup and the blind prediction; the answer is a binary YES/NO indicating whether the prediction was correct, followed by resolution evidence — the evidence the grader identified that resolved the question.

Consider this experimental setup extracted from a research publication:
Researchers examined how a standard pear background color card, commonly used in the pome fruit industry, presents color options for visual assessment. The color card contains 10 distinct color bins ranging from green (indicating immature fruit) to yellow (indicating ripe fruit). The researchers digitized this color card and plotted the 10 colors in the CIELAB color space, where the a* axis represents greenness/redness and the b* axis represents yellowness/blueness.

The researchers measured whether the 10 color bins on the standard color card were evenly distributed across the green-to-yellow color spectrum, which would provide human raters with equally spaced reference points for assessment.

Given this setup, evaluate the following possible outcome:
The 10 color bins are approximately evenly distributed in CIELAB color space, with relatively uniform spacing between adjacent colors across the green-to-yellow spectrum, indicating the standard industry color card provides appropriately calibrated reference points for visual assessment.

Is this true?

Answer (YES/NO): NO